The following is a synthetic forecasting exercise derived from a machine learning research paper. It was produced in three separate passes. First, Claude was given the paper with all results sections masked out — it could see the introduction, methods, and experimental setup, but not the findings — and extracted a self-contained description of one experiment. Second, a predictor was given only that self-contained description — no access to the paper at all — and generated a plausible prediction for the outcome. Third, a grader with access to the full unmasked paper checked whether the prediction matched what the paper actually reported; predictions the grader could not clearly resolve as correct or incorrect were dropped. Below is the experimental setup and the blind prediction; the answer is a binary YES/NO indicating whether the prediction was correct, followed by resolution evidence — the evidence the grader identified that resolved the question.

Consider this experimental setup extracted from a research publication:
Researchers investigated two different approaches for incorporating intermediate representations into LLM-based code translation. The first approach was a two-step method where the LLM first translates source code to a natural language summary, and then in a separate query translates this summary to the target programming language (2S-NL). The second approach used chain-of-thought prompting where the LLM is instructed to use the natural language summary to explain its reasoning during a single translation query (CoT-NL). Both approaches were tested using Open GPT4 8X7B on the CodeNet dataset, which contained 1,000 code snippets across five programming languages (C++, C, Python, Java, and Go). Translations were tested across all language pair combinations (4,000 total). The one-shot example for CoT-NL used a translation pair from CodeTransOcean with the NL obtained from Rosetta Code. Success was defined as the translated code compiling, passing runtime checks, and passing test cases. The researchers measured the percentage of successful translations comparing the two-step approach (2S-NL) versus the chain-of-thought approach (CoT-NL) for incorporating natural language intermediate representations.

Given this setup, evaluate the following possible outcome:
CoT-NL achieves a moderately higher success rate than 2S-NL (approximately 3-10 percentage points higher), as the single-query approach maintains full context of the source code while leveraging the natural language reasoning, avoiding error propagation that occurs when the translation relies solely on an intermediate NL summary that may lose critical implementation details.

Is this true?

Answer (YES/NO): NO